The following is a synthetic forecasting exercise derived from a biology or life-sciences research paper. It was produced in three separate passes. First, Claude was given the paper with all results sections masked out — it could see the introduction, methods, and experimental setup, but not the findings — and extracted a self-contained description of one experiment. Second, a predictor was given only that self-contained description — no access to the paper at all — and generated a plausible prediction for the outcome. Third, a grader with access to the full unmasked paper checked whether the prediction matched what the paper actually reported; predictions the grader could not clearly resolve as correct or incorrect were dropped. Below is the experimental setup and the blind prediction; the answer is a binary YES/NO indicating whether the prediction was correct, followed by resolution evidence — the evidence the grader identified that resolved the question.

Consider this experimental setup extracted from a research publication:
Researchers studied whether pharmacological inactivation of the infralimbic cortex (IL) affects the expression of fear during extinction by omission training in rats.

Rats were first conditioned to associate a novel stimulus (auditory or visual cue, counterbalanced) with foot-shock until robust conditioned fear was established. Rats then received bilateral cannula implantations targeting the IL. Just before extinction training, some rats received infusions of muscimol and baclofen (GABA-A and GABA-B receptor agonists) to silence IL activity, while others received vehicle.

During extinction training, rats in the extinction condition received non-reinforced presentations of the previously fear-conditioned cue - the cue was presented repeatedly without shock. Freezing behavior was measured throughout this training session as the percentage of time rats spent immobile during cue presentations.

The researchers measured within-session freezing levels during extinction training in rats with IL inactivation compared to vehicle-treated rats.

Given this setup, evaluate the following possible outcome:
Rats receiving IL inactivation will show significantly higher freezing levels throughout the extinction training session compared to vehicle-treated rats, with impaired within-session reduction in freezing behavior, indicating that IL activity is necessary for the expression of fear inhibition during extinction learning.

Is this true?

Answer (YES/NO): YES